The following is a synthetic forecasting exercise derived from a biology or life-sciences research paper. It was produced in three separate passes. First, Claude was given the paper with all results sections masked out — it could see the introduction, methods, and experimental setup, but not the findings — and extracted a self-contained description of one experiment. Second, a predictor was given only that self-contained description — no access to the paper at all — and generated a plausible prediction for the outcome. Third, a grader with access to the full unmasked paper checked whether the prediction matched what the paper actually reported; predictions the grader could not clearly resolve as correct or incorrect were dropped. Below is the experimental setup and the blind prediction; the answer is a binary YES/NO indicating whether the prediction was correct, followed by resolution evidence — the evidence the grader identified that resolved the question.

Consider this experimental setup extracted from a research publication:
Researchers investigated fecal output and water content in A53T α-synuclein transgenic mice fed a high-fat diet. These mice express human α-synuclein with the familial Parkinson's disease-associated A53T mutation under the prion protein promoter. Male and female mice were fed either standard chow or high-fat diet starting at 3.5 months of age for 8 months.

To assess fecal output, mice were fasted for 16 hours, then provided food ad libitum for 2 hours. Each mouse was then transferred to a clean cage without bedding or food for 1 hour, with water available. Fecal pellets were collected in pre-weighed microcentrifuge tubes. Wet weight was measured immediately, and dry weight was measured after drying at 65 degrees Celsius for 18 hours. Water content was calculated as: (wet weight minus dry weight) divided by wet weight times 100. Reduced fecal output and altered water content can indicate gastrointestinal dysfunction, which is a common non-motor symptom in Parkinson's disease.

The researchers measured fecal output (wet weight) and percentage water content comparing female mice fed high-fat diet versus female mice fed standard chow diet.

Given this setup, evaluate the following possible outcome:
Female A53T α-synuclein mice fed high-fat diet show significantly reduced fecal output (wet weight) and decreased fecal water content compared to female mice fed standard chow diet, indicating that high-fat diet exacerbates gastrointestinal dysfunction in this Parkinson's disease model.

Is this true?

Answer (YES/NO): YES